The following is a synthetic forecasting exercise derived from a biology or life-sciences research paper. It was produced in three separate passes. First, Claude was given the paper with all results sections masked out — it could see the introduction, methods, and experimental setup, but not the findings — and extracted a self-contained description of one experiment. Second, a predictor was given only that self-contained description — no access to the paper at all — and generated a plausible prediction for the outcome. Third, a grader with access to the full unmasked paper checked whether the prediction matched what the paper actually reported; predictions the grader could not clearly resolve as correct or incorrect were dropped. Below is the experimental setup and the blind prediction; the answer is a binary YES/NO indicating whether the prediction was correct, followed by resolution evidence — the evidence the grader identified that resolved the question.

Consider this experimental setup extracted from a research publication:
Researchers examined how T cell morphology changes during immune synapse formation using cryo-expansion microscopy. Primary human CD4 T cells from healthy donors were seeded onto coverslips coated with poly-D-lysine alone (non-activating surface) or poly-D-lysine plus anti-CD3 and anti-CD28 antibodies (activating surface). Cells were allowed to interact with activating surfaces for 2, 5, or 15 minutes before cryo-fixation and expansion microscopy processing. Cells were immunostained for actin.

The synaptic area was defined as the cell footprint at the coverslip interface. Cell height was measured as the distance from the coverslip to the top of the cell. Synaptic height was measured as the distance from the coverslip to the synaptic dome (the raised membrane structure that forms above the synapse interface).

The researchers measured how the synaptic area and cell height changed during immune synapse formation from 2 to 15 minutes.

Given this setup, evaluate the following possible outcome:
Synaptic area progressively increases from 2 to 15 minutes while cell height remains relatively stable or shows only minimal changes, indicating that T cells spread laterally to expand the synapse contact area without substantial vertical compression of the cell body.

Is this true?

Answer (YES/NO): NO